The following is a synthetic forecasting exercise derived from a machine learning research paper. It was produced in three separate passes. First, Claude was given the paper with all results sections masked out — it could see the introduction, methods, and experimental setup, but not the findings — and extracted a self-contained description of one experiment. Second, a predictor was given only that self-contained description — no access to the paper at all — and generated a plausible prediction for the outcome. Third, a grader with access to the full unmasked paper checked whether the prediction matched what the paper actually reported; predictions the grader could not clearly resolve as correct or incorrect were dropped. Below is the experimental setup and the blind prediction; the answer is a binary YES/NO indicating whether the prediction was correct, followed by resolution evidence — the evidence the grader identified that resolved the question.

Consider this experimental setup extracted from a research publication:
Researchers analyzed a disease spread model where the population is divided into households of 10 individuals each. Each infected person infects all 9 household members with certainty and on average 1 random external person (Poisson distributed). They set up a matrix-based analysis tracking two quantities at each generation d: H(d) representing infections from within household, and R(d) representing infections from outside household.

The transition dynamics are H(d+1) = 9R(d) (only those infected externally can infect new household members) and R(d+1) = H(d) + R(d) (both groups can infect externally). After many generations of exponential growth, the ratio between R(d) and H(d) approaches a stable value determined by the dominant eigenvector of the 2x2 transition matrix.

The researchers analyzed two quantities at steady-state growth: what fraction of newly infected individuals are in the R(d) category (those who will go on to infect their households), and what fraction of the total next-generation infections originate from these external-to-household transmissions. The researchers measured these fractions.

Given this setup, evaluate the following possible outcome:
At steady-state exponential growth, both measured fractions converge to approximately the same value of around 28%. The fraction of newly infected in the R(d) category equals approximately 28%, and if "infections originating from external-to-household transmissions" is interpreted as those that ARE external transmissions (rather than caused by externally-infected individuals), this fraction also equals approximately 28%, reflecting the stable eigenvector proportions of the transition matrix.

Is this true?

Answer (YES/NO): NO